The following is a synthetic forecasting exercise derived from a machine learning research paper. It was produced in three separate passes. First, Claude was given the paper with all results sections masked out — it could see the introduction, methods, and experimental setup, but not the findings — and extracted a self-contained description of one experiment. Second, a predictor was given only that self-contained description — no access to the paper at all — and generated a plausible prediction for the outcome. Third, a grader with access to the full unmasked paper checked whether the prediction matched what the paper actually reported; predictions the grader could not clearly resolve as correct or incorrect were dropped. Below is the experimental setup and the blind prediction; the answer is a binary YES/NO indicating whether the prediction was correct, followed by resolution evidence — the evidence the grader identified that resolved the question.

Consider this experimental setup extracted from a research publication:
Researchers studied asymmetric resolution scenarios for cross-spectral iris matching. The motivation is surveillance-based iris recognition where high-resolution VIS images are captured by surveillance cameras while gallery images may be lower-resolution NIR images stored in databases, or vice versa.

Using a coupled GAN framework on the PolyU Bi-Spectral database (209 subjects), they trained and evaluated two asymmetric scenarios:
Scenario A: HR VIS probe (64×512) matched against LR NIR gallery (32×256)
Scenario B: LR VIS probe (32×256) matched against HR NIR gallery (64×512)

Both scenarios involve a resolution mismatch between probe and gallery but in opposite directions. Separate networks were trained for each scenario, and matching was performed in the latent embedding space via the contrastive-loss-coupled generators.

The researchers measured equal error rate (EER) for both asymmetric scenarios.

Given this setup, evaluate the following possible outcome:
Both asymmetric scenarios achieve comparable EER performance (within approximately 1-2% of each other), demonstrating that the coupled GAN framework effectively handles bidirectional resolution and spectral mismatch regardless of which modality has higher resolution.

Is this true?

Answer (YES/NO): YES